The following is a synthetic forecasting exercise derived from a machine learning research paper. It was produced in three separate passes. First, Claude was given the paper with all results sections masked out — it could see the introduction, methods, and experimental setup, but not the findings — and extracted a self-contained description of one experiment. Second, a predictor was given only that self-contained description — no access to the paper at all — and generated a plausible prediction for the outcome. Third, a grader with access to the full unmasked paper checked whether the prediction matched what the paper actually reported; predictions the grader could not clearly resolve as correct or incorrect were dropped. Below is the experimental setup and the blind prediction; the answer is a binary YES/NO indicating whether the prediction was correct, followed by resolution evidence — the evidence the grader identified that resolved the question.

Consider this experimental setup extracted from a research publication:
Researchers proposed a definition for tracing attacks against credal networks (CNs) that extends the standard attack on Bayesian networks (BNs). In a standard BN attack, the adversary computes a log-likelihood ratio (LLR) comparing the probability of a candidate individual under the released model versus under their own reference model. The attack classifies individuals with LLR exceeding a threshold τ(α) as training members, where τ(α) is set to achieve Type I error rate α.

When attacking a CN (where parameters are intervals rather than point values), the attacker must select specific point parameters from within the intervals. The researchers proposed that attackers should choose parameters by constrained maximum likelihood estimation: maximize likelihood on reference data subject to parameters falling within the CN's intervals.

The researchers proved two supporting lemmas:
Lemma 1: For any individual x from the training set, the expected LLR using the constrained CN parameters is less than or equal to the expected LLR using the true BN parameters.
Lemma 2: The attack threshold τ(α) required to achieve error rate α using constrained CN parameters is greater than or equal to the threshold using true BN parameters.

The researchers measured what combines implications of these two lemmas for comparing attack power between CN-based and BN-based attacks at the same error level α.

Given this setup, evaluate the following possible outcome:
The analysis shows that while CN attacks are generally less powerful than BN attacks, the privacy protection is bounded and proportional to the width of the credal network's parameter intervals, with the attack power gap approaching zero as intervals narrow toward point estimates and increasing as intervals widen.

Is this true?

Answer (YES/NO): NO